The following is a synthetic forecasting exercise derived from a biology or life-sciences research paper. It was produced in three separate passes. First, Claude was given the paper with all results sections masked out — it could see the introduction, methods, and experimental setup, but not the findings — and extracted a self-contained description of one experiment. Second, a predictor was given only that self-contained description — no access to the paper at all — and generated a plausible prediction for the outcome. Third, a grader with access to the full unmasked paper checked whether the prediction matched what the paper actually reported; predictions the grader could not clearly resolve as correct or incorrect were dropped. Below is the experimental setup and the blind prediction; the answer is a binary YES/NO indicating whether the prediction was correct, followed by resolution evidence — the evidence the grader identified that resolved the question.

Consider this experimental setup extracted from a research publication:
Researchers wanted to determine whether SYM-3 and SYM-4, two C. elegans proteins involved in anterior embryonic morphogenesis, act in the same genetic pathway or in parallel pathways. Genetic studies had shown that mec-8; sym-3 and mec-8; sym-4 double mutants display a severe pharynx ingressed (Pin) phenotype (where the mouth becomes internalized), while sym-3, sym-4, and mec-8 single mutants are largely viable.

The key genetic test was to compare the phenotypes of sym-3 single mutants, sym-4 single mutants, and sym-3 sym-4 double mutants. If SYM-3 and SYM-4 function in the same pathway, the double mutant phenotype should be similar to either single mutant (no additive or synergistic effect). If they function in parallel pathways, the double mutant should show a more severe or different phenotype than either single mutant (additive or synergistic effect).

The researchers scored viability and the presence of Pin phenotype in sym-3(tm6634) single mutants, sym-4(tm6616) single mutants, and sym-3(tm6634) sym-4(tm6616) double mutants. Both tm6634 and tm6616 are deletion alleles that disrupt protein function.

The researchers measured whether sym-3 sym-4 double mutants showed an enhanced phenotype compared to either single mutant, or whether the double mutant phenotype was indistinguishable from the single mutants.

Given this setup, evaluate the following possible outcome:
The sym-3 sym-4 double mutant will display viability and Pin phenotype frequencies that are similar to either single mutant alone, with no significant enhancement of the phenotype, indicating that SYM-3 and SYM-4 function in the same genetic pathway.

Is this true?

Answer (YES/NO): YES